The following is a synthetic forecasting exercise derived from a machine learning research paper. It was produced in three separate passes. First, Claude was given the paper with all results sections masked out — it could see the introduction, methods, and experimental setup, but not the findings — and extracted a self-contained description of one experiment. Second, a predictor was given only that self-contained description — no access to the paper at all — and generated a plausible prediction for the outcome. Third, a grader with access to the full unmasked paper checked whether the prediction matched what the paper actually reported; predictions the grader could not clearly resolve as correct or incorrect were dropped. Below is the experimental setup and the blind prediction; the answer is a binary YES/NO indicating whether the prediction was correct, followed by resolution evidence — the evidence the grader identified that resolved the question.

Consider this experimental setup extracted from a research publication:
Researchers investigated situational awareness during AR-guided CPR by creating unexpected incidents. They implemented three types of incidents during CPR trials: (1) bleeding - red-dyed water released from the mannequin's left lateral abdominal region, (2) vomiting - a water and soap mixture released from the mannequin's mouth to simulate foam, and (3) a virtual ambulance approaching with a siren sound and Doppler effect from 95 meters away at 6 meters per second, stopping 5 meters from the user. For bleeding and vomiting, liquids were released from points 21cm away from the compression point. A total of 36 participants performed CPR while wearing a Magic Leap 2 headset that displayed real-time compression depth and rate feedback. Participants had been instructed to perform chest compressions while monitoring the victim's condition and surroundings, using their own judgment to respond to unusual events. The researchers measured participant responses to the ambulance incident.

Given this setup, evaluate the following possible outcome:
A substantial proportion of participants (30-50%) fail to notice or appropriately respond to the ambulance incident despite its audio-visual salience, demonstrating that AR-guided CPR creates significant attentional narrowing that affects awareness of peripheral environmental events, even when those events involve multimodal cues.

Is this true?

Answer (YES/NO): NO